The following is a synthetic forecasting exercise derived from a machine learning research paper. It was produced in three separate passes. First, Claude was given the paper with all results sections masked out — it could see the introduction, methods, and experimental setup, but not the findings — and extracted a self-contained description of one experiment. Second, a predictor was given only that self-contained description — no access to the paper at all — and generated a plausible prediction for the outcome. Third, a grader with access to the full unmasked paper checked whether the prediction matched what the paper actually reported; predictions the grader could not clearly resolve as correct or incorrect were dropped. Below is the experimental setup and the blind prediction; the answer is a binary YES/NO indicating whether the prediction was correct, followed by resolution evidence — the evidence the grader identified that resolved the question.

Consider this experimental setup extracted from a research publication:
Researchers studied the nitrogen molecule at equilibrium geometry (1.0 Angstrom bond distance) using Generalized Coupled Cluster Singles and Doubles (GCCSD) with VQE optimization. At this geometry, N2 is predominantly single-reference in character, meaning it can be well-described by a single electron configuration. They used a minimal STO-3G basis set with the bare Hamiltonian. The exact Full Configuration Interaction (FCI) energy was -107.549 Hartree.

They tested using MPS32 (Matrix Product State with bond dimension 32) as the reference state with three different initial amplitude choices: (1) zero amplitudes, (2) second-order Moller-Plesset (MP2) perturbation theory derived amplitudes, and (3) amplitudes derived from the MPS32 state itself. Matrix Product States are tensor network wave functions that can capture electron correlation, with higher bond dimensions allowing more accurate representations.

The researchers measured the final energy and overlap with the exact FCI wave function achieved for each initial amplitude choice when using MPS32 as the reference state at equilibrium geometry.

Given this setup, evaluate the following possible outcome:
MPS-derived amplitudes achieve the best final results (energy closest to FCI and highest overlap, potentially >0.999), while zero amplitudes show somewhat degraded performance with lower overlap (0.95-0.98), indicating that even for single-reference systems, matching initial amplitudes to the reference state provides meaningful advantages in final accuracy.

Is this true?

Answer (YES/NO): NO